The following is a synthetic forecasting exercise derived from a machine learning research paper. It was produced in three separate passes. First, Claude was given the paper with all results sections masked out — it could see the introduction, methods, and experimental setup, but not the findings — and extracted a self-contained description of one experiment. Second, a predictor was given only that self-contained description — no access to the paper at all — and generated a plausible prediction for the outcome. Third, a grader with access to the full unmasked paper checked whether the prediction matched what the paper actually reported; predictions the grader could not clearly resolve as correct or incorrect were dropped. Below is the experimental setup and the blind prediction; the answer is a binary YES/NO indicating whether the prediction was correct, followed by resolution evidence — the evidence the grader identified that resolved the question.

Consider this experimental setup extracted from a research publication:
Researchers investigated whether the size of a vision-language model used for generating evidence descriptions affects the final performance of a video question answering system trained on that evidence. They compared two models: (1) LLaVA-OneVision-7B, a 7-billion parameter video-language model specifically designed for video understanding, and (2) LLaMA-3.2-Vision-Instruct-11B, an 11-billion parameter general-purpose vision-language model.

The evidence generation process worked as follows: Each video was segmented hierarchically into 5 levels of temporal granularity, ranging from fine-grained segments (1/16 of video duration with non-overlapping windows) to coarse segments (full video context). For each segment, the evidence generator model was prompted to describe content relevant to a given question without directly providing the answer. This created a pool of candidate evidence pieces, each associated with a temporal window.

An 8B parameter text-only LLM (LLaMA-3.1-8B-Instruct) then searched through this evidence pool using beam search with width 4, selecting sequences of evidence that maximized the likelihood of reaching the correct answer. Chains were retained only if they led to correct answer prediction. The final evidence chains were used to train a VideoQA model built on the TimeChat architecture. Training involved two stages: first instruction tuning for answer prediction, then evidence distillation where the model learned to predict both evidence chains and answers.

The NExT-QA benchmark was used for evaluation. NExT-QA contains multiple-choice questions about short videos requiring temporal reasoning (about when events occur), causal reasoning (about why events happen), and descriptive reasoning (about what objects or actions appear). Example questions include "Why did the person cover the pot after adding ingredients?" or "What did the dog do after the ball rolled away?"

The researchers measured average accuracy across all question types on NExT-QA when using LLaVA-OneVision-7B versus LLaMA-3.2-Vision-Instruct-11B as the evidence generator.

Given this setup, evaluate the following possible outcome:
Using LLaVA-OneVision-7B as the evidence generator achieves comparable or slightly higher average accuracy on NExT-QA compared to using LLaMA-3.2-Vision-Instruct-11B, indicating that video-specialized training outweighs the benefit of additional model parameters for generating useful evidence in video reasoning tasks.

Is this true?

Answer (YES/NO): YES